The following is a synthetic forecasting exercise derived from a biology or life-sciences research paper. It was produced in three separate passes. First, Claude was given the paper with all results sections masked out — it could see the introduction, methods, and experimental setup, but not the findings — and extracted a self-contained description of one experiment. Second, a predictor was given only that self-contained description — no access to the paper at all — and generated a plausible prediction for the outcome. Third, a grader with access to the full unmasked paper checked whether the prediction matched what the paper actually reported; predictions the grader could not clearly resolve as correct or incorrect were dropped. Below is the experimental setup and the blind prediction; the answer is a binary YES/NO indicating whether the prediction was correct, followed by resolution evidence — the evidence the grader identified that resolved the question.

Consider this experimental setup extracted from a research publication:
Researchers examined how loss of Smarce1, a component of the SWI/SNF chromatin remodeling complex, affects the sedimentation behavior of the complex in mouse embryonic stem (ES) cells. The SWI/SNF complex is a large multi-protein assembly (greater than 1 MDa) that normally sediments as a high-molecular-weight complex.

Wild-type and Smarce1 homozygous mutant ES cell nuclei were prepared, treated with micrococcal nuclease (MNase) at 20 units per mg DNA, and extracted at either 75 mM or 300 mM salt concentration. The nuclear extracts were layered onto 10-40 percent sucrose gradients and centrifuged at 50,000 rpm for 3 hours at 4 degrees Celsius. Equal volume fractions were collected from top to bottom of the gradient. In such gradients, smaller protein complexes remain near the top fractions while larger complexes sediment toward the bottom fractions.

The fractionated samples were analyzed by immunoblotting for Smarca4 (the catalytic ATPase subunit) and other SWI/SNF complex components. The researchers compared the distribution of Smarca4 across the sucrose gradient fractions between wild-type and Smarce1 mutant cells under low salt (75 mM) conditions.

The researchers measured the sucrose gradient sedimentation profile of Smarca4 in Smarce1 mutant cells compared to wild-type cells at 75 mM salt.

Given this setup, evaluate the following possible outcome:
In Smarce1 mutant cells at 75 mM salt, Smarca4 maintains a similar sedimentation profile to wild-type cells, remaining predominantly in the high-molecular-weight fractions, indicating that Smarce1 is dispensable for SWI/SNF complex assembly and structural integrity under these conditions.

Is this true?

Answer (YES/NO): NO